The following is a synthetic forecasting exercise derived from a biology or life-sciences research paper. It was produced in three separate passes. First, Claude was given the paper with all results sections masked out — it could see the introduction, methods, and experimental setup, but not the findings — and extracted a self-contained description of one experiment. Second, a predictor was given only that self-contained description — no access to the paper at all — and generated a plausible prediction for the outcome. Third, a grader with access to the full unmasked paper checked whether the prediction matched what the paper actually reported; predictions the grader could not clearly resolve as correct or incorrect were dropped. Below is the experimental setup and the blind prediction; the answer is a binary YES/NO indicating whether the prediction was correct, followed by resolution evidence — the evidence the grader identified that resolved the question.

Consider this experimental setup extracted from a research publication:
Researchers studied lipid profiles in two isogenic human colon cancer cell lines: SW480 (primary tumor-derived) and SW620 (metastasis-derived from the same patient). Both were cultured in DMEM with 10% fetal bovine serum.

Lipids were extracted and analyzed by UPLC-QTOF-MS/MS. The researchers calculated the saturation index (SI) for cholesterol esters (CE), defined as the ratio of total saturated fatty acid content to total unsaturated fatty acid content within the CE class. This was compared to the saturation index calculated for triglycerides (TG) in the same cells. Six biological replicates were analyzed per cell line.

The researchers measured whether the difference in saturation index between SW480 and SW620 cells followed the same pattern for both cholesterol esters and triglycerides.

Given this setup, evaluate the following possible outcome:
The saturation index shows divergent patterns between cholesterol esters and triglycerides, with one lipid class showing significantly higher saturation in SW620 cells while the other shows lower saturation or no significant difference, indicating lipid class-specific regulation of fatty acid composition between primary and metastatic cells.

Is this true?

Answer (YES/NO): NO